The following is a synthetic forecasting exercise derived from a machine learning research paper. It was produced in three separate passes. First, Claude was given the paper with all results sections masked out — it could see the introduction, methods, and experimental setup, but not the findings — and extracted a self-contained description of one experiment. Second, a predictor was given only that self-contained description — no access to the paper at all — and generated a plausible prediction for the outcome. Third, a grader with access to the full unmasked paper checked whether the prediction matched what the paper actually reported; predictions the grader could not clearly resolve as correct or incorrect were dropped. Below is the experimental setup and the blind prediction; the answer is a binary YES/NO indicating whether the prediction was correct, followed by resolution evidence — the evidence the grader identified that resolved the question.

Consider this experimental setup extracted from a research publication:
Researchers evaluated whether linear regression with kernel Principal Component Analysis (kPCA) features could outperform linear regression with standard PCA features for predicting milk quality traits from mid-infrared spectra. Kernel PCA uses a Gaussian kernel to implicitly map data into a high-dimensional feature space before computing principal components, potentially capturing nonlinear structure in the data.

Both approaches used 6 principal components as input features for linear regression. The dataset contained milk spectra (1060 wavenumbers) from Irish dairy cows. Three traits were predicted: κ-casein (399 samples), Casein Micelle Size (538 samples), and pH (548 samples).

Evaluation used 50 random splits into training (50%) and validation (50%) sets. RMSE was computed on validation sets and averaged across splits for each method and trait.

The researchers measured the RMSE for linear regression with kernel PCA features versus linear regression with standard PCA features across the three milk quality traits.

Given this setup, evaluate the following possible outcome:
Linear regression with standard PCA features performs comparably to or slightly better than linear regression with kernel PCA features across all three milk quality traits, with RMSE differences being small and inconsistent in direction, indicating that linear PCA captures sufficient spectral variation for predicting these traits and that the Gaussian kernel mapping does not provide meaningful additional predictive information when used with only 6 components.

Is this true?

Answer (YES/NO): NO